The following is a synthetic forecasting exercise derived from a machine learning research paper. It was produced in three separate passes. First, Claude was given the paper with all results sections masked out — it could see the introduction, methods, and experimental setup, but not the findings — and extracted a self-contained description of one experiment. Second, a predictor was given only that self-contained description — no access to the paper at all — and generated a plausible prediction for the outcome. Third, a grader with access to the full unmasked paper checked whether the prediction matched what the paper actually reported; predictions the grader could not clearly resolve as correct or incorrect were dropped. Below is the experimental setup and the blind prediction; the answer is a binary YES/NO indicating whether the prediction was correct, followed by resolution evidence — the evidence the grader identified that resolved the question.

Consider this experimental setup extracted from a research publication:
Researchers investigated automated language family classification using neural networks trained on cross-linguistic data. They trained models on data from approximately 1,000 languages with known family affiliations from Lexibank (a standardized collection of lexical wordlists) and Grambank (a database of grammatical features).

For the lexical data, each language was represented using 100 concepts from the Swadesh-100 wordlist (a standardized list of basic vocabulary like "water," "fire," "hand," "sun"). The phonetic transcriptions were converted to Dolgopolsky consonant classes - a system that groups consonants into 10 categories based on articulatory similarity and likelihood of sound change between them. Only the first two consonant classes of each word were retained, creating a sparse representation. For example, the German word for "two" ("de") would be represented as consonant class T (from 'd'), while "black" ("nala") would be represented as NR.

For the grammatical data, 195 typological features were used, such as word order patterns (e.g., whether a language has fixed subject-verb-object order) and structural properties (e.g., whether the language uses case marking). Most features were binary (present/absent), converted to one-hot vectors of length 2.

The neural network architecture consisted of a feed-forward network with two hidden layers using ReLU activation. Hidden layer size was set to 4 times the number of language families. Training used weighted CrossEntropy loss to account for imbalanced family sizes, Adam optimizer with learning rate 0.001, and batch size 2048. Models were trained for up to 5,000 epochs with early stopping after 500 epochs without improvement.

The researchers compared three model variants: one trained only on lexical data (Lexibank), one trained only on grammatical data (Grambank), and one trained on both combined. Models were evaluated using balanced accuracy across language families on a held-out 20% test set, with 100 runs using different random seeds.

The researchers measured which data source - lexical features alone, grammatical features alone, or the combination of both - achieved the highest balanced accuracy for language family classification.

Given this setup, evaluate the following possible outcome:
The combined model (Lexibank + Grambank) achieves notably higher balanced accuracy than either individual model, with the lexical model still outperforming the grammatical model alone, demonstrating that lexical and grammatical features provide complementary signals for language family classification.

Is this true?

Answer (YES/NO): YES